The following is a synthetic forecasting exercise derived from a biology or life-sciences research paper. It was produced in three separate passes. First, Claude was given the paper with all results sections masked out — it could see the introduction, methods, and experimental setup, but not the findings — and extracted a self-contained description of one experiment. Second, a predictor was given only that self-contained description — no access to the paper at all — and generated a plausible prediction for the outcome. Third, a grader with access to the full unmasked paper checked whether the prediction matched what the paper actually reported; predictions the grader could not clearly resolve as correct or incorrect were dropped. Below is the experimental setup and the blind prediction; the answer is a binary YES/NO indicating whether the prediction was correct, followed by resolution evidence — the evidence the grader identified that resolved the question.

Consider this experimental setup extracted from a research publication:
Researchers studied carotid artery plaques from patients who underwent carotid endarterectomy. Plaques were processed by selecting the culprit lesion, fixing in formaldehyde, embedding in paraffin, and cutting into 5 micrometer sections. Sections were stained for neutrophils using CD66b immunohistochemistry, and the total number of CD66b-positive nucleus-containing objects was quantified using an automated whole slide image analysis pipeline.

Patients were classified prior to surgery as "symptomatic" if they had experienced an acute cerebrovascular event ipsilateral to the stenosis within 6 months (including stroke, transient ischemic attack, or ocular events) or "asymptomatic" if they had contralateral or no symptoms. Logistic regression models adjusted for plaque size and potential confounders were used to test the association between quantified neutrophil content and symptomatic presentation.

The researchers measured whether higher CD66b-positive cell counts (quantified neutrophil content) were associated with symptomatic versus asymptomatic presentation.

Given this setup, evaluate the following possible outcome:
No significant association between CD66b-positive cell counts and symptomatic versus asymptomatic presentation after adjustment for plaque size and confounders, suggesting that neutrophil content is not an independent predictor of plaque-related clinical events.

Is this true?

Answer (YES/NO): NO